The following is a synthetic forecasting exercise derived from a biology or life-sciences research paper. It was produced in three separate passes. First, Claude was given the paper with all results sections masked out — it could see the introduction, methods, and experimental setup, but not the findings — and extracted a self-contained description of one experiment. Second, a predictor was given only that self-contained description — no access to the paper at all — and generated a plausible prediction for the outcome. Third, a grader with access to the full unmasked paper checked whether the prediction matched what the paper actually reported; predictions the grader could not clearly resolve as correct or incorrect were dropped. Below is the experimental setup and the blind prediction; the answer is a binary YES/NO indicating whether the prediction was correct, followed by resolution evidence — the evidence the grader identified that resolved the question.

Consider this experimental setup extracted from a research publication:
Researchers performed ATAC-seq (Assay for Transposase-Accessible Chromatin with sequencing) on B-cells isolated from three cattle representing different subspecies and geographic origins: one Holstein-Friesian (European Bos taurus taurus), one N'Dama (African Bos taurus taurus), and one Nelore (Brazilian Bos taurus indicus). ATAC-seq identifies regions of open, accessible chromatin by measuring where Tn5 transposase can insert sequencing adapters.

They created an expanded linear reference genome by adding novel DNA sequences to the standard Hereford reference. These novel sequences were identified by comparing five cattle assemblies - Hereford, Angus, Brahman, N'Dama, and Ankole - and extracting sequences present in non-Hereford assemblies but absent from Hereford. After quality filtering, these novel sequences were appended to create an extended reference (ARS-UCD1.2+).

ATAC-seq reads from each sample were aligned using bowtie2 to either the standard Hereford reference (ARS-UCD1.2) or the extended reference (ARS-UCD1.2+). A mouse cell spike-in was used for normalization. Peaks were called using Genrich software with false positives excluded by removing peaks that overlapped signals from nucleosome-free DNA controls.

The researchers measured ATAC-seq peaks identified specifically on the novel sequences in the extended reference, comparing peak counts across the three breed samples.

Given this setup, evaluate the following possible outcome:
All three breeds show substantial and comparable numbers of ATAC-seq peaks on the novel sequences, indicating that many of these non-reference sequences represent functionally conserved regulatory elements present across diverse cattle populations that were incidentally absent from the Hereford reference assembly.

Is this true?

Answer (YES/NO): NO